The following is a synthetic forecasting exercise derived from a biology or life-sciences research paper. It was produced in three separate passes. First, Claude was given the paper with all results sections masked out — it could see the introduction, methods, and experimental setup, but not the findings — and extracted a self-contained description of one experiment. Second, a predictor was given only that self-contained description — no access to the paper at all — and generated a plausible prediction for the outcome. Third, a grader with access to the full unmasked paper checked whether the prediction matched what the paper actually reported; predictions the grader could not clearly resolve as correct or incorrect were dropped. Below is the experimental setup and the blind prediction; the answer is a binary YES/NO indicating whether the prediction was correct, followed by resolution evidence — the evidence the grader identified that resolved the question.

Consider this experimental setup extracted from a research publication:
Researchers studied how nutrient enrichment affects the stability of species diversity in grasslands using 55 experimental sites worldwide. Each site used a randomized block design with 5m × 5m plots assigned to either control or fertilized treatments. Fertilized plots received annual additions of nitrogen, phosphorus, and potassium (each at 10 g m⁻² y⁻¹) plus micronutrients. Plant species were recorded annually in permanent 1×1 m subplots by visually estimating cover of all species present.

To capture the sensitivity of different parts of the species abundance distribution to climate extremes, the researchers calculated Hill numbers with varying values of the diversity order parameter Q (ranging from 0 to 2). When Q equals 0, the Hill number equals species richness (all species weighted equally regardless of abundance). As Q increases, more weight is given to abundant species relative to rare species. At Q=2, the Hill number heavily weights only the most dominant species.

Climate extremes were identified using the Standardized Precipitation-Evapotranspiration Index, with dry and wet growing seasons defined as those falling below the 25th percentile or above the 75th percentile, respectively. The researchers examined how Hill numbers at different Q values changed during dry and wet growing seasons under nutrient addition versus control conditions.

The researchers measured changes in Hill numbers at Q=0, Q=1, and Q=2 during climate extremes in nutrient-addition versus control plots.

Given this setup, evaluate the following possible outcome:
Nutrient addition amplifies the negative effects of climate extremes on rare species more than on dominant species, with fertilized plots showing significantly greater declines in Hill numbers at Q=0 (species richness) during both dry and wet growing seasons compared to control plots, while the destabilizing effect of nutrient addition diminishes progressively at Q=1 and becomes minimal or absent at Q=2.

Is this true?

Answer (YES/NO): NO